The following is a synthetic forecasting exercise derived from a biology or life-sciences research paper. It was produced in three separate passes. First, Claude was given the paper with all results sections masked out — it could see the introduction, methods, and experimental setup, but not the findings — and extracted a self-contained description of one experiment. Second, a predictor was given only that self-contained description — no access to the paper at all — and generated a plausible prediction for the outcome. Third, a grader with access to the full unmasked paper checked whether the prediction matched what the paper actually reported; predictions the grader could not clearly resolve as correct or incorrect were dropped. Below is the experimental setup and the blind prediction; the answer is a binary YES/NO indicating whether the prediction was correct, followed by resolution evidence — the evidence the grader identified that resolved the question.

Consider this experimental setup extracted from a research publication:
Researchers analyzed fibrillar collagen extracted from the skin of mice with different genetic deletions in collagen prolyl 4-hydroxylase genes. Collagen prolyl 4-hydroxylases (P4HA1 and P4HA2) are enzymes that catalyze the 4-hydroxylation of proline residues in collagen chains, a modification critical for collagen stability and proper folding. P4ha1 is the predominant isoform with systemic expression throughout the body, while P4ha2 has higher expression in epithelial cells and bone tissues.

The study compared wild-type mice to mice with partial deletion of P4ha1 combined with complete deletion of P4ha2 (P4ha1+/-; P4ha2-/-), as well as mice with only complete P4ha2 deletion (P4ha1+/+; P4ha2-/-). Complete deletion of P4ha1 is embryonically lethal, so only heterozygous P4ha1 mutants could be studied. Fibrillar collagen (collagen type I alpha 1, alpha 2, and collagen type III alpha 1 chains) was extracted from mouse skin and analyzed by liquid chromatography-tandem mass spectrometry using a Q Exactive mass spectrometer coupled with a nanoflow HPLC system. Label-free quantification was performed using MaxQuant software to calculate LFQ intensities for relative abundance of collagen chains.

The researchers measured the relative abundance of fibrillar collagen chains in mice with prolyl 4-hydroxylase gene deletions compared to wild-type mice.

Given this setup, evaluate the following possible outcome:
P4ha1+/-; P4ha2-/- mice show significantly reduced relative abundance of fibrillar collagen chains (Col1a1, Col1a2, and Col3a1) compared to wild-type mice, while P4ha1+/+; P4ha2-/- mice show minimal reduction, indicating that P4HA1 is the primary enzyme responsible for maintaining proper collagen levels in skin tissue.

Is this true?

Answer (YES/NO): NO